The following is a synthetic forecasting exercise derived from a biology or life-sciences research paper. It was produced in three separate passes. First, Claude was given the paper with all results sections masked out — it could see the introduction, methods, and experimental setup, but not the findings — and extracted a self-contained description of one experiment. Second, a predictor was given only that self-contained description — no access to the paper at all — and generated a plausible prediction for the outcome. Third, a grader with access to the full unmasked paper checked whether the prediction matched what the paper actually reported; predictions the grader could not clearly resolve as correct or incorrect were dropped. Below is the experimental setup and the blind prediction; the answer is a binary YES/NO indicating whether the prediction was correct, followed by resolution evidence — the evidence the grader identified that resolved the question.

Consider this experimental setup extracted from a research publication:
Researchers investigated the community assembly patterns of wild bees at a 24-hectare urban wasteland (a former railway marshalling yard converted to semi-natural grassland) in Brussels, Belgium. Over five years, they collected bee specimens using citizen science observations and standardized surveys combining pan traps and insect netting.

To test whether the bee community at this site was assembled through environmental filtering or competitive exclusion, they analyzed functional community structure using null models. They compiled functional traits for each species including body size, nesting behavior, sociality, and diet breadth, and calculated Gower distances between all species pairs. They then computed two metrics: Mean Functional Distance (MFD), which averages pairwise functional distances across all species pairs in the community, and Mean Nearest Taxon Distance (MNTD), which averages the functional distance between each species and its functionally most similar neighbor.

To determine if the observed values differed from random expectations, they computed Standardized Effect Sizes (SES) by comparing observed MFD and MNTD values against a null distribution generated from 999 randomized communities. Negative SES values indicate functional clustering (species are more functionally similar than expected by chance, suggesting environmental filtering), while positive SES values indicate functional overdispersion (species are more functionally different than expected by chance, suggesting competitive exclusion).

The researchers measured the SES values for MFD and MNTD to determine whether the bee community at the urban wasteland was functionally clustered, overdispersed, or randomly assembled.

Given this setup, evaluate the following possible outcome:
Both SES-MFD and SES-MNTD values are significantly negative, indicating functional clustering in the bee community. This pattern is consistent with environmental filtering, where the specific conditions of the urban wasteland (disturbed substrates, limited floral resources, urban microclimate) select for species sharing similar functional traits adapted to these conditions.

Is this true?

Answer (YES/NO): NO